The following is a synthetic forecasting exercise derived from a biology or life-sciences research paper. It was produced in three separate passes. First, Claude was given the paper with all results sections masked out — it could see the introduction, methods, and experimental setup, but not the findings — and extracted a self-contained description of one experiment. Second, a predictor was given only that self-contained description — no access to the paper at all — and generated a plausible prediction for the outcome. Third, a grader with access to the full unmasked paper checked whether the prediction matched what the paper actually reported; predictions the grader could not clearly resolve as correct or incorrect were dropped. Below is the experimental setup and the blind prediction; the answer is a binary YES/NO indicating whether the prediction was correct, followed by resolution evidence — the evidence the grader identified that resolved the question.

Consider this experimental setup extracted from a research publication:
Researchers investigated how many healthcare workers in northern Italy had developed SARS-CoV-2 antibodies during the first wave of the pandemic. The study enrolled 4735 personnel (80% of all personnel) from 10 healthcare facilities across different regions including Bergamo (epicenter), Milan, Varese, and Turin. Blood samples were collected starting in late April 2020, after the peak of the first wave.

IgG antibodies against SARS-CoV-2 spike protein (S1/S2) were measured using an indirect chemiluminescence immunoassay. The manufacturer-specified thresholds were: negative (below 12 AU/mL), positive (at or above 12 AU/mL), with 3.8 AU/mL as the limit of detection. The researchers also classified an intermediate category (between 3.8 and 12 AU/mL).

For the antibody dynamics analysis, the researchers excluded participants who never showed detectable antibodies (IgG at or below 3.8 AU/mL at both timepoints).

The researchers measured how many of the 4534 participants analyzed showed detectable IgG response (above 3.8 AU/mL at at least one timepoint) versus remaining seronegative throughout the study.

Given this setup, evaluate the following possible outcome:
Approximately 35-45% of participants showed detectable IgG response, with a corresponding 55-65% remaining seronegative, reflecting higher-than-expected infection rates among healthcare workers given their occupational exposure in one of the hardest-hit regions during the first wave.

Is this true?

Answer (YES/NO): NO